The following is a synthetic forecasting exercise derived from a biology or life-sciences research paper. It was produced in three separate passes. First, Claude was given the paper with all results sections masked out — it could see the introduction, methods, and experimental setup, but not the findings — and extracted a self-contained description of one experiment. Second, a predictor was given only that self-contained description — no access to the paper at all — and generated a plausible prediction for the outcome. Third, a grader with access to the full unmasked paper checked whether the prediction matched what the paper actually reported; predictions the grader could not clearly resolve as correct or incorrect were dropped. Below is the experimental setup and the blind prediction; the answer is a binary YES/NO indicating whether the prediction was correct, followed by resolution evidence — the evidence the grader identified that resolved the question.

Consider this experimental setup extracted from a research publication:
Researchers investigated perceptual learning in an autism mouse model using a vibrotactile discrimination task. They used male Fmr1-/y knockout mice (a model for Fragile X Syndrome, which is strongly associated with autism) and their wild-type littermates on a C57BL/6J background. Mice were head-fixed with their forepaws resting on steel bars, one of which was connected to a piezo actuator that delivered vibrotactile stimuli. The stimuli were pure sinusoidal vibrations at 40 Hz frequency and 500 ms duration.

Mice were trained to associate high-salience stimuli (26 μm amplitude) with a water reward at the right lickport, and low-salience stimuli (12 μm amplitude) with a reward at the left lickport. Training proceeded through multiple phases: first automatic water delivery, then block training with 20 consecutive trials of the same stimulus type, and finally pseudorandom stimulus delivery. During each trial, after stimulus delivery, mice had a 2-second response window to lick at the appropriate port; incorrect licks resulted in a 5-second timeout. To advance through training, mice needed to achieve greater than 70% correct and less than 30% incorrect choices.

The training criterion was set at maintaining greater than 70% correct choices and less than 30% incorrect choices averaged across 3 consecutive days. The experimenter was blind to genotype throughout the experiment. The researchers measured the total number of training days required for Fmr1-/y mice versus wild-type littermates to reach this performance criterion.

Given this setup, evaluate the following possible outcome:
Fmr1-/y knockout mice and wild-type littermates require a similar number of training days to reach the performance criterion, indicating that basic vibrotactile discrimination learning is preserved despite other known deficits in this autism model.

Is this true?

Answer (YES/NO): YES